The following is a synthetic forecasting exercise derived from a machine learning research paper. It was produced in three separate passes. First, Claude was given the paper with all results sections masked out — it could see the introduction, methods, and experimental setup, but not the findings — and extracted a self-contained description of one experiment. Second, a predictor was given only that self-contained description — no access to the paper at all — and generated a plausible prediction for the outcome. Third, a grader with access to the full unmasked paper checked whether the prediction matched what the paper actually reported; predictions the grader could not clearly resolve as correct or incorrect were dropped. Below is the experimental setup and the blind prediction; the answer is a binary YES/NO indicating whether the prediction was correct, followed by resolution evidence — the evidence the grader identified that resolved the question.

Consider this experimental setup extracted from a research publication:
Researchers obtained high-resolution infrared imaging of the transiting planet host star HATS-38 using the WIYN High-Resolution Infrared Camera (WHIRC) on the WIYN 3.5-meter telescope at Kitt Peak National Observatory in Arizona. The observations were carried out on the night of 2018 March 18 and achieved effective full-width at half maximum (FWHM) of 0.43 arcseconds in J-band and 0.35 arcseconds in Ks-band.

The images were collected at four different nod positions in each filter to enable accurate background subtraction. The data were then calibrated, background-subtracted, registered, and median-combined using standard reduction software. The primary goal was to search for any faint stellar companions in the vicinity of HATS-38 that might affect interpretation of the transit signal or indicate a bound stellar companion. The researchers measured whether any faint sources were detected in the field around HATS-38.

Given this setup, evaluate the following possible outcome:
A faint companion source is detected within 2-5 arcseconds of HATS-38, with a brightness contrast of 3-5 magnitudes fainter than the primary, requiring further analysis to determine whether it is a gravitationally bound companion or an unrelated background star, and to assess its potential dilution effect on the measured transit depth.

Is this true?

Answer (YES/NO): NO